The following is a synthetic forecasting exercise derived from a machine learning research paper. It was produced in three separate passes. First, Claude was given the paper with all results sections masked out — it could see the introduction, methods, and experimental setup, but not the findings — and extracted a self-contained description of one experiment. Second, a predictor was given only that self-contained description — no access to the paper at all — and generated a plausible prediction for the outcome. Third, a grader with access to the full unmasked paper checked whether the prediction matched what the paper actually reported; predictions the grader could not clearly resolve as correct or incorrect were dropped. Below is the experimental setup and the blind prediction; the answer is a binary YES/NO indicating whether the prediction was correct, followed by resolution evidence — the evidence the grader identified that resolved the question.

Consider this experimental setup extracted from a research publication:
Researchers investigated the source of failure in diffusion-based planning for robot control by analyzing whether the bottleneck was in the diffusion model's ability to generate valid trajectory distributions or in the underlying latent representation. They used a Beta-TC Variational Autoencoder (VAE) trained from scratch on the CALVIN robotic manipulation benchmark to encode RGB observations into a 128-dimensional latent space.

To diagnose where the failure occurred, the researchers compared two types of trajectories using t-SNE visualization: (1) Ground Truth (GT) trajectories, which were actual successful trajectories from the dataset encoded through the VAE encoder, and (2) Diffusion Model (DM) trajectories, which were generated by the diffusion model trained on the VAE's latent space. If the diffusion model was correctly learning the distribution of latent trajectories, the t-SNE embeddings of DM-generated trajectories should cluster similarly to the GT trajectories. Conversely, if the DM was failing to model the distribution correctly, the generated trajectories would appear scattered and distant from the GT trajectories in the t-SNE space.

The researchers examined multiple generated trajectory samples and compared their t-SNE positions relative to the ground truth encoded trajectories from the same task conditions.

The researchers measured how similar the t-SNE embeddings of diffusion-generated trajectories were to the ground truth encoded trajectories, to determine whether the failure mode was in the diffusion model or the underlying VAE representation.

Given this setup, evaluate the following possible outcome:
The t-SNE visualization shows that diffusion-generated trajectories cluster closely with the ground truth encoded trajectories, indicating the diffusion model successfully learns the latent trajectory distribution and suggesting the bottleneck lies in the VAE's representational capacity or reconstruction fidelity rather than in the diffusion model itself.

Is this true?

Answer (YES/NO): YES